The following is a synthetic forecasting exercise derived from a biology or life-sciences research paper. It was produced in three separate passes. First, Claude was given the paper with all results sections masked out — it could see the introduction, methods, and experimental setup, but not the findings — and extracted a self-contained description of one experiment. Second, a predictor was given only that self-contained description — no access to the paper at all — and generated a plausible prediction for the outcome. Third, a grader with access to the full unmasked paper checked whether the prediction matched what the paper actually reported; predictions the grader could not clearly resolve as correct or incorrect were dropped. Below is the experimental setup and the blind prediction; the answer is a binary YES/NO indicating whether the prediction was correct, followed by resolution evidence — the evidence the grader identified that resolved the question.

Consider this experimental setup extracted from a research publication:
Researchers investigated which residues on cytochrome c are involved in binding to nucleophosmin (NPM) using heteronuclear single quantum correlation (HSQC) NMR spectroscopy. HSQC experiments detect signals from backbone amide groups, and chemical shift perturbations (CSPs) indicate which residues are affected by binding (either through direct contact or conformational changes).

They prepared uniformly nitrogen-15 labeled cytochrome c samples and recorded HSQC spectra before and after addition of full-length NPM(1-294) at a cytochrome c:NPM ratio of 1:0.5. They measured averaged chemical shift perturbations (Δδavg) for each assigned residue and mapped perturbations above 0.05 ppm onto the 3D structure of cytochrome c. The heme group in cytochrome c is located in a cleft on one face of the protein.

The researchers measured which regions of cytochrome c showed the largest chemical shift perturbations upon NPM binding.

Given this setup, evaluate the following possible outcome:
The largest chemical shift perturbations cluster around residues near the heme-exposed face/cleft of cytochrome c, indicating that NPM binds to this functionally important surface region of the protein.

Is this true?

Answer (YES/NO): YES